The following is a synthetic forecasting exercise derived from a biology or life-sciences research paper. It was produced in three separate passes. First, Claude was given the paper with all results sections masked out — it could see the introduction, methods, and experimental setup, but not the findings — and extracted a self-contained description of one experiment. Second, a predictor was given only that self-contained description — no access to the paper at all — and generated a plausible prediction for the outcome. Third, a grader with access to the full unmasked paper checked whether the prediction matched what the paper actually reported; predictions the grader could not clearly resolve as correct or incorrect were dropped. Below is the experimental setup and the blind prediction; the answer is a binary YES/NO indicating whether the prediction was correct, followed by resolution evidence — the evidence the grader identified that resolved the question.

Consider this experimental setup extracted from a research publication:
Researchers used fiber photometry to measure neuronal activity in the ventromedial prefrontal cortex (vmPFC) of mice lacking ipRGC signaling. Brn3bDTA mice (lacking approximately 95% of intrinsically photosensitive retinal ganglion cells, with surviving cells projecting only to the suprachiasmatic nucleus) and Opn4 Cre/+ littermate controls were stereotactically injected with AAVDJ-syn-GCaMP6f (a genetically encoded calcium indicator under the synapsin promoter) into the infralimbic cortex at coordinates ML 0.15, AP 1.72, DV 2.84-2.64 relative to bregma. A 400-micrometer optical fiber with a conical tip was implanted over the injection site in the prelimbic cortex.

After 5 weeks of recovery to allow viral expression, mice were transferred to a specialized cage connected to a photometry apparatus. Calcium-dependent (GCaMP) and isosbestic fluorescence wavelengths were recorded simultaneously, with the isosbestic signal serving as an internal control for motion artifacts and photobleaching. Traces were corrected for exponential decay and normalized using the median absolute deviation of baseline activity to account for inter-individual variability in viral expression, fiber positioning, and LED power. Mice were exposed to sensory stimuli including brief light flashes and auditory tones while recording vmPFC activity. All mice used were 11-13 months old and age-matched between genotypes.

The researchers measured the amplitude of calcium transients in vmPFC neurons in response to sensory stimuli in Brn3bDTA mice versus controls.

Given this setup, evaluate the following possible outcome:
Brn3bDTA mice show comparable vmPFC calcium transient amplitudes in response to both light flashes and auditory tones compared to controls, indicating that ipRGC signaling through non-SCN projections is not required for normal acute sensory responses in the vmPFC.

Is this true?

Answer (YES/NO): NO